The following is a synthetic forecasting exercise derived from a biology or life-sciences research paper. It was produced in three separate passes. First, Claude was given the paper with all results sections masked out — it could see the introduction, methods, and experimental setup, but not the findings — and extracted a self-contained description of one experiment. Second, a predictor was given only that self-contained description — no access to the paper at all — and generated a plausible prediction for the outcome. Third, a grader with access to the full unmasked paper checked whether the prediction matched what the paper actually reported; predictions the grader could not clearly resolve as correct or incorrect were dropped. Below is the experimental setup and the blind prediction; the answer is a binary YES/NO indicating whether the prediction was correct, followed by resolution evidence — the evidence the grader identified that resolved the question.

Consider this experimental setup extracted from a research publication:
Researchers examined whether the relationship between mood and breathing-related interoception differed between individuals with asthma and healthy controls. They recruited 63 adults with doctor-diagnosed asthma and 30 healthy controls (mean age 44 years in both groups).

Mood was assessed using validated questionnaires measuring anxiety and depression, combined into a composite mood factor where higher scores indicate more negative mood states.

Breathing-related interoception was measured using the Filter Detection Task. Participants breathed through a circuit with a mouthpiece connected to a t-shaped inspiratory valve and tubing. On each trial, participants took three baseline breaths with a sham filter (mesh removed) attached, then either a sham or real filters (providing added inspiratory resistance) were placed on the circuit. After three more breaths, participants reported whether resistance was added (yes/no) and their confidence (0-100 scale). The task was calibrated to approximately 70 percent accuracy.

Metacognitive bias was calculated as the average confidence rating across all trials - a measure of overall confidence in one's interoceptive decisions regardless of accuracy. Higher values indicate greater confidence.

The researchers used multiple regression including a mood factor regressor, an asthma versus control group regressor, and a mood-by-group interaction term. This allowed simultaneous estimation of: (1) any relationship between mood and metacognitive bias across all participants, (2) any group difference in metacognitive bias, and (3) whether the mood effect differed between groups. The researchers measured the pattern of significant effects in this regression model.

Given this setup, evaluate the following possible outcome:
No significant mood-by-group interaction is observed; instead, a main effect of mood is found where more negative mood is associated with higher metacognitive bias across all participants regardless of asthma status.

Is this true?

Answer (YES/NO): NO